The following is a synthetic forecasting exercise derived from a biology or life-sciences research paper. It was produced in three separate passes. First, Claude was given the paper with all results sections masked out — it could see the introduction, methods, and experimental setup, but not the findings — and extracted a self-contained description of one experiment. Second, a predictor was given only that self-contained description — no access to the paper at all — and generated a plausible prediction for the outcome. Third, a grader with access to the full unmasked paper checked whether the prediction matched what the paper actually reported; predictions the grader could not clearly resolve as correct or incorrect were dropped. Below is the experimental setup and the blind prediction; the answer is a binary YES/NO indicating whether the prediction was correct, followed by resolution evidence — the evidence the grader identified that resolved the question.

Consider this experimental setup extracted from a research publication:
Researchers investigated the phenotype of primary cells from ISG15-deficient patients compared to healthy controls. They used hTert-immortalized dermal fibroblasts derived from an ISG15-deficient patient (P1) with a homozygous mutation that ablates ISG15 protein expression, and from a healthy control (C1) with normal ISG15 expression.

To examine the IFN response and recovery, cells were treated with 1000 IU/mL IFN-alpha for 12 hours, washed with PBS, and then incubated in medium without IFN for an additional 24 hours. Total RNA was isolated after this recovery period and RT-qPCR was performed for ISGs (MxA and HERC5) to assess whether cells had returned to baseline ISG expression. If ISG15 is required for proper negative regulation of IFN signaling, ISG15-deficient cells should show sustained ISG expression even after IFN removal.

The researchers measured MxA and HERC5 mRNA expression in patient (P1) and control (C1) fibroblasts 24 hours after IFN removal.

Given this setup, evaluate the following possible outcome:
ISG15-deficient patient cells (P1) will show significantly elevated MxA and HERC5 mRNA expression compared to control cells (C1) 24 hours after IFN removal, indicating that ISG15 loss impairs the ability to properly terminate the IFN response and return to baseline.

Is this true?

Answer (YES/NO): YES